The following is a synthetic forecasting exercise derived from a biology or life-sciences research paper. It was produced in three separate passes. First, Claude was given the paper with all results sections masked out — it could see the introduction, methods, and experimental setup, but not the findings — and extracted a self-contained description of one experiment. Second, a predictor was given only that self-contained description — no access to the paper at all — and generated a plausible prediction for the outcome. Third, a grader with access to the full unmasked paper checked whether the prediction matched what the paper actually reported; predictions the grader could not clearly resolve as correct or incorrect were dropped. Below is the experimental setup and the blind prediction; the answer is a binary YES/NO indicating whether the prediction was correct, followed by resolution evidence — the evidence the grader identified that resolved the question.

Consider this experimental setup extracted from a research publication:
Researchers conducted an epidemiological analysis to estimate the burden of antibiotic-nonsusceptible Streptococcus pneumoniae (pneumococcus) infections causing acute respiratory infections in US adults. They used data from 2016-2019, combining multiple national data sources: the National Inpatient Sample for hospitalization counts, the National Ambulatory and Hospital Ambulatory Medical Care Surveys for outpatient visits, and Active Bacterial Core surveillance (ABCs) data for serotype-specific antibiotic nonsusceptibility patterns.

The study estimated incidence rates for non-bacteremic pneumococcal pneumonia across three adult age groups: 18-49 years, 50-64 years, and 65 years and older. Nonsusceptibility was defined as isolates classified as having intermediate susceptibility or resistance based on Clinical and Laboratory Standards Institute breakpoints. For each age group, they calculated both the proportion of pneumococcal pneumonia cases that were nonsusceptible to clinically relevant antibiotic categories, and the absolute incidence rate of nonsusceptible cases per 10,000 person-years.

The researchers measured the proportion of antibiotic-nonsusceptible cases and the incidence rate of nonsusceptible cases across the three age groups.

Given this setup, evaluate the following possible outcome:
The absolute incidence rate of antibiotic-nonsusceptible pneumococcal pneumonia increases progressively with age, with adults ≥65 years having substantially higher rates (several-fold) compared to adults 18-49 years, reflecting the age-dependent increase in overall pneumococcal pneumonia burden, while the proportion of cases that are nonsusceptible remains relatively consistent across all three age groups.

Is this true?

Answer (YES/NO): NO